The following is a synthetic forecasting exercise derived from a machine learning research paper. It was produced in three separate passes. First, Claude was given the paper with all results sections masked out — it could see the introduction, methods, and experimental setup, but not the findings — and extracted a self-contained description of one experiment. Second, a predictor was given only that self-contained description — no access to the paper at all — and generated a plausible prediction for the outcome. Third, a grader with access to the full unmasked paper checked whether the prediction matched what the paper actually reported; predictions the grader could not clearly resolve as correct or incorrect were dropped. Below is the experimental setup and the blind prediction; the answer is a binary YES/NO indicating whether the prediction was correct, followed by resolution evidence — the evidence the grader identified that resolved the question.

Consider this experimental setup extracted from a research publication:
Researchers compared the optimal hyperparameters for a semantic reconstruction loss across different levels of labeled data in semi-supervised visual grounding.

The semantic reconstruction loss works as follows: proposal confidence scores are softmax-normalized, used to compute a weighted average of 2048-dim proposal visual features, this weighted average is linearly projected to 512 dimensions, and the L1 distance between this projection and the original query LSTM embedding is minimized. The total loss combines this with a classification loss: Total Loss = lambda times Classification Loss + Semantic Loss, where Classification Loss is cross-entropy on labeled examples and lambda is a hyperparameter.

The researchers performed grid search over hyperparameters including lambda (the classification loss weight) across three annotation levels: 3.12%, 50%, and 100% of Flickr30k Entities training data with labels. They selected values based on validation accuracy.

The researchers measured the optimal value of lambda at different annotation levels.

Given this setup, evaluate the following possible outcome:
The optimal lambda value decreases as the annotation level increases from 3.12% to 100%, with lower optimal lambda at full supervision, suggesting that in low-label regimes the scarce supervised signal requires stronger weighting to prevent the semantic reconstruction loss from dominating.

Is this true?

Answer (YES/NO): NO